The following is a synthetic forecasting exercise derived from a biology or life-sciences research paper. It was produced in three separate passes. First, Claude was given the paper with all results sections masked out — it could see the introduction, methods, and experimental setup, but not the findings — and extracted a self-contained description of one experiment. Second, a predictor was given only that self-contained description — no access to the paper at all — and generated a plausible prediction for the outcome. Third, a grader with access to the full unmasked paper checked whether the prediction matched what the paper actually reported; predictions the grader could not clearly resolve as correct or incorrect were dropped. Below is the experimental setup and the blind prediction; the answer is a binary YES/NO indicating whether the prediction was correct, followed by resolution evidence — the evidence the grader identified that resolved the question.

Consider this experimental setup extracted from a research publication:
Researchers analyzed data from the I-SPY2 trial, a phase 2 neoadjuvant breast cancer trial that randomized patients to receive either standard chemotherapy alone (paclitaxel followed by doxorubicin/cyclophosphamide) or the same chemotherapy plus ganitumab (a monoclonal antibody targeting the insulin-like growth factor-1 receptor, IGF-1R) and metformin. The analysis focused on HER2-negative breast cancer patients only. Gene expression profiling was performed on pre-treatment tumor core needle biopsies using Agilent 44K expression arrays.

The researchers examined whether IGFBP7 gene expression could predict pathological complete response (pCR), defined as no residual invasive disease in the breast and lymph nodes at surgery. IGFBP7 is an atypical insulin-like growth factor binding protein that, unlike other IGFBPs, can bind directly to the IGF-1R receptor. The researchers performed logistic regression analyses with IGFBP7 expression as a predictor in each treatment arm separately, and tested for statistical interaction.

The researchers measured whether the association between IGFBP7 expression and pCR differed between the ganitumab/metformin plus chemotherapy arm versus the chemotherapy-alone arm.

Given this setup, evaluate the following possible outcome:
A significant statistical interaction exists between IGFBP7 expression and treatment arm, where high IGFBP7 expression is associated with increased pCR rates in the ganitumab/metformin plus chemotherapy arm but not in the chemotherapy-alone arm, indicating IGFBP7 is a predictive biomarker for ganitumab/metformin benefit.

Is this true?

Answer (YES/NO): NO